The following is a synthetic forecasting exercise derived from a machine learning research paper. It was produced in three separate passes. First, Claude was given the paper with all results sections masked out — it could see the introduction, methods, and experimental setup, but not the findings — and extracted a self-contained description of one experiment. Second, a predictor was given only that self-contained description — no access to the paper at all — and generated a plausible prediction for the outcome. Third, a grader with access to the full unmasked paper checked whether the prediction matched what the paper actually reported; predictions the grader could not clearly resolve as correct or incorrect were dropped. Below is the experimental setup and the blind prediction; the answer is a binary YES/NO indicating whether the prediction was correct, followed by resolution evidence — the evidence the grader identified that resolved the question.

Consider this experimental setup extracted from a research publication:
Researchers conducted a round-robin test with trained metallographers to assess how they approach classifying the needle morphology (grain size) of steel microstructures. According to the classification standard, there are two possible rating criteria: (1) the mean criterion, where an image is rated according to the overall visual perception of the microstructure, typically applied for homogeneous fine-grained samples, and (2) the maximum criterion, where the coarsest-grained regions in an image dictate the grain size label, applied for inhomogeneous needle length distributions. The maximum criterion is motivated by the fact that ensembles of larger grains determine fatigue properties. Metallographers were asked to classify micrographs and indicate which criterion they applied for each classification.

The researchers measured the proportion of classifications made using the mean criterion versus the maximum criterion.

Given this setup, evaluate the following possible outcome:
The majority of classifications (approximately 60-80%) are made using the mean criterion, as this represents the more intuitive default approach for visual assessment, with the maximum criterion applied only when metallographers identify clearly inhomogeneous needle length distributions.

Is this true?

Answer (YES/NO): NO